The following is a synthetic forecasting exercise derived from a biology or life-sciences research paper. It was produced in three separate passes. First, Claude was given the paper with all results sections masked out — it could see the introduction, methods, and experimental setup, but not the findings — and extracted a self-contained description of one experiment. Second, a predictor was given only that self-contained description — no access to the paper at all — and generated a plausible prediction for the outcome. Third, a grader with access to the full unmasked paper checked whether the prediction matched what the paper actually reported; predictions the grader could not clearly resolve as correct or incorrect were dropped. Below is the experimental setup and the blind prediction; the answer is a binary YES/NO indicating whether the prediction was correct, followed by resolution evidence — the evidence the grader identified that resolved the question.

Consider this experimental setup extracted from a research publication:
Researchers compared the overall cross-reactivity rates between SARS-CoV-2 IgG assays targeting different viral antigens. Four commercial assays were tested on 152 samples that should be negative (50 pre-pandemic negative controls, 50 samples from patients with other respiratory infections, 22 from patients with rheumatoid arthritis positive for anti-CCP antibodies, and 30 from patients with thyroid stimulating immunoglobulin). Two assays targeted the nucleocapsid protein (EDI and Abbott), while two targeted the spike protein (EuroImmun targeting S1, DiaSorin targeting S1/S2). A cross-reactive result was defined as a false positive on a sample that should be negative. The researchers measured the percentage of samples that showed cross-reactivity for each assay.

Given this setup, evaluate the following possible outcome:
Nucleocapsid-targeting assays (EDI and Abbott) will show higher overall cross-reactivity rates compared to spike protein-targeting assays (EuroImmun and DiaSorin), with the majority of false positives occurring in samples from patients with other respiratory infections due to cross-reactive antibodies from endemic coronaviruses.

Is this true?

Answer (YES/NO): NO